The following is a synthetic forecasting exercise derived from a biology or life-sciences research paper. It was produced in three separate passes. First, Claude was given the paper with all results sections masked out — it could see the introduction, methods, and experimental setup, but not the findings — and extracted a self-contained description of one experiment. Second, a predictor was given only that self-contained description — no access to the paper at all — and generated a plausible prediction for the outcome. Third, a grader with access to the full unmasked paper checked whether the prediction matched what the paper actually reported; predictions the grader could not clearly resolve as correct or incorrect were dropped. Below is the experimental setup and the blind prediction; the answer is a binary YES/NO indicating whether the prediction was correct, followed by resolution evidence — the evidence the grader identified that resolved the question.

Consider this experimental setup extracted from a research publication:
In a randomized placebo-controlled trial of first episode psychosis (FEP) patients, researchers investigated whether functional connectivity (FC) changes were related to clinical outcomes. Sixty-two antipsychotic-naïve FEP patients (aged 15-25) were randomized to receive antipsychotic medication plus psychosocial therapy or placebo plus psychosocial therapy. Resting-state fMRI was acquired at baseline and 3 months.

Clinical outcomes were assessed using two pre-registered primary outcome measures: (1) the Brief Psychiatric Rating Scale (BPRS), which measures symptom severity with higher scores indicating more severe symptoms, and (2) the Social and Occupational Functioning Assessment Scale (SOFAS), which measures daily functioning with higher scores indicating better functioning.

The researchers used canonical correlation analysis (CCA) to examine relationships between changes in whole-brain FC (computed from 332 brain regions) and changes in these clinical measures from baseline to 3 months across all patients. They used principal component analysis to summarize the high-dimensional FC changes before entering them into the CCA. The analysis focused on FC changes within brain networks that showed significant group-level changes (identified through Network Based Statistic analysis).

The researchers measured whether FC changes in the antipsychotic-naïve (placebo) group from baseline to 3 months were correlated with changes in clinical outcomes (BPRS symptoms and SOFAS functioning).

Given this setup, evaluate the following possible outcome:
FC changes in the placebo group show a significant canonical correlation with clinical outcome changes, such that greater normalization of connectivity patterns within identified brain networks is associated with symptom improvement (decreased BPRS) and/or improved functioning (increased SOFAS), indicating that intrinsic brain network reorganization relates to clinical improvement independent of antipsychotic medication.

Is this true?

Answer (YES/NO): NO